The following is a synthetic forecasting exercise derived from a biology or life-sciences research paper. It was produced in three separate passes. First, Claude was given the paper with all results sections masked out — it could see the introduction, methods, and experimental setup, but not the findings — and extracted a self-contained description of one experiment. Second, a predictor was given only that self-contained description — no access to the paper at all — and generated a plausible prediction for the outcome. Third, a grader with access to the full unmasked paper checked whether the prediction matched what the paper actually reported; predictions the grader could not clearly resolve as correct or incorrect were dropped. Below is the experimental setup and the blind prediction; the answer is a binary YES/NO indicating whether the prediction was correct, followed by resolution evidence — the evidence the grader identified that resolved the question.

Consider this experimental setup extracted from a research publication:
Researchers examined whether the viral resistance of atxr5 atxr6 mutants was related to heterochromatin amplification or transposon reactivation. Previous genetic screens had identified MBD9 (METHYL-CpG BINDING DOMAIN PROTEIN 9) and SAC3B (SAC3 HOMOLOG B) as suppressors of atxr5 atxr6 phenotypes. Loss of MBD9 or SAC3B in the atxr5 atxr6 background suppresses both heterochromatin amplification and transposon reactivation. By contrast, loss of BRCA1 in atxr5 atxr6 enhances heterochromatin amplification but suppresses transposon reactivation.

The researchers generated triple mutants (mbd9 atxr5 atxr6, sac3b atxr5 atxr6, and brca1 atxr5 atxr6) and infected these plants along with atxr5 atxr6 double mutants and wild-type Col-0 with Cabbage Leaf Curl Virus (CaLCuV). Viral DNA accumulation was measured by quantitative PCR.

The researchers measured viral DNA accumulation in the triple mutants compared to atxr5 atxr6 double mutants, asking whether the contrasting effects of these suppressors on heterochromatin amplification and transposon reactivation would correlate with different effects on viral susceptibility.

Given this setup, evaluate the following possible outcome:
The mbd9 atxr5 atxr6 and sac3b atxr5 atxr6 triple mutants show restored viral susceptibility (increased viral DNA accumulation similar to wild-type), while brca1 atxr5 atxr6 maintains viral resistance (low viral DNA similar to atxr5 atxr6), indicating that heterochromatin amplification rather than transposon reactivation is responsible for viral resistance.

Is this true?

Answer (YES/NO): NO